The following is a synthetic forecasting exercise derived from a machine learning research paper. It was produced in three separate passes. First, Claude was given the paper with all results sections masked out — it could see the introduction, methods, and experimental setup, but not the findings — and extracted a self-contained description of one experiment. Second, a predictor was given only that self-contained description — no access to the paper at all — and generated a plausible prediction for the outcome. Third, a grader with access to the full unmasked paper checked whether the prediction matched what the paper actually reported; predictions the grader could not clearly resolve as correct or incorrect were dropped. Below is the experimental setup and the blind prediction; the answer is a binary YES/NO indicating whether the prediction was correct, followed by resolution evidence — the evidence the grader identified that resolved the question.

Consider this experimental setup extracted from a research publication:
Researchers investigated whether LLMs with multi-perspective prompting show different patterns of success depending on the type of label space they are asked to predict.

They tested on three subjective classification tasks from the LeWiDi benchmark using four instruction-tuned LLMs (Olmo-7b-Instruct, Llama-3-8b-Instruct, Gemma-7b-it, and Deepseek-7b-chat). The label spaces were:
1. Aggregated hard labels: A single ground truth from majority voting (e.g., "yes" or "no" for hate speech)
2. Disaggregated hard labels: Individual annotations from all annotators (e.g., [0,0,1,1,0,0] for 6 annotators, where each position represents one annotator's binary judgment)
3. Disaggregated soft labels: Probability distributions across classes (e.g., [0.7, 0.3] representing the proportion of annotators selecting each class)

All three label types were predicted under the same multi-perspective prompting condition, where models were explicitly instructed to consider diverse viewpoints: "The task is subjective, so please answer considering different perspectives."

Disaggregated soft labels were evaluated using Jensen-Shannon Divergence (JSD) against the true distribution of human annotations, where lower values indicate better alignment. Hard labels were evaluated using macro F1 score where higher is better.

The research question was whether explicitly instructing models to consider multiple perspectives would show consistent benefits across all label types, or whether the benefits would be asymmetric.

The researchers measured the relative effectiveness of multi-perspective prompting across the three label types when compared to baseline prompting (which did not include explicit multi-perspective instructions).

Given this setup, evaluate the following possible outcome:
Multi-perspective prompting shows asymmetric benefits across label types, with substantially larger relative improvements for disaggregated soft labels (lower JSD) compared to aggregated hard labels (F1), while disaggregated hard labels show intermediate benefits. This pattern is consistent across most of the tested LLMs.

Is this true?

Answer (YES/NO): NO